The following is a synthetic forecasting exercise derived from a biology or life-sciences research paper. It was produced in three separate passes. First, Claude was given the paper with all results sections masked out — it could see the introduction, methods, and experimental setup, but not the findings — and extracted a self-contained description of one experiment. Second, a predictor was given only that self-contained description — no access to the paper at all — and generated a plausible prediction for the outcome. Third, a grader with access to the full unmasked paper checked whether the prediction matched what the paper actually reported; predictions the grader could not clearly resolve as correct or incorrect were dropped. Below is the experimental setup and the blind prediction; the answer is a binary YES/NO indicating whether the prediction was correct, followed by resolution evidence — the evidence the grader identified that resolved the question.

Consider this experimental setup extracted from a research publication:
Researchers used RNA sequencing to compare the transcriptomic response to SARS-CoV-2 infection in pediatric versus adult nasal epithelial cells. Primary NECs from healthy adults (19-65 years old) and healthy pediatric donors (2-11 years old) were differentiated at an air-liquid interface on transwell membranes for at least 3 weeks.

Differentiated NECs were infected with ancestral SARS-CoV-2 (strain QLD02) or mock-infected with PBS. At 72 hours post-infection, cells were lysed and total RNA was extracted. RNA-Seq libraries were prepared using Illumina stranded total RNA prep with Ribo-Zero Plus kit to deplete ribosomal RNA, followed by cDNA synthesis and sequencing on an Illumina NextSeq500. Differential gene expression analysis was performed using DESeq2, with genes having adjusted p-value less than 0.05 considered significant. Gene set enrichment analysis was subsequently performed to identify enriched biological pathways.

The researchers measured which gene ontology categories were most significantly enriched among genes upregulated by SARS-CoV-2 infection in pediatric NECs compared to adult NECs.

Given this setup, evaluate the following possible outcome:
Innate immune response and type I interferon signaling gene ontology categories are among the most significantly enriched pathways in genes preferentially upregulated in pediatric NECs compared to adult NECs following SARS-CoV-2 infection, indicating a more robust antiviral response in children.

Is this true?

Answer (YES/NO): YES